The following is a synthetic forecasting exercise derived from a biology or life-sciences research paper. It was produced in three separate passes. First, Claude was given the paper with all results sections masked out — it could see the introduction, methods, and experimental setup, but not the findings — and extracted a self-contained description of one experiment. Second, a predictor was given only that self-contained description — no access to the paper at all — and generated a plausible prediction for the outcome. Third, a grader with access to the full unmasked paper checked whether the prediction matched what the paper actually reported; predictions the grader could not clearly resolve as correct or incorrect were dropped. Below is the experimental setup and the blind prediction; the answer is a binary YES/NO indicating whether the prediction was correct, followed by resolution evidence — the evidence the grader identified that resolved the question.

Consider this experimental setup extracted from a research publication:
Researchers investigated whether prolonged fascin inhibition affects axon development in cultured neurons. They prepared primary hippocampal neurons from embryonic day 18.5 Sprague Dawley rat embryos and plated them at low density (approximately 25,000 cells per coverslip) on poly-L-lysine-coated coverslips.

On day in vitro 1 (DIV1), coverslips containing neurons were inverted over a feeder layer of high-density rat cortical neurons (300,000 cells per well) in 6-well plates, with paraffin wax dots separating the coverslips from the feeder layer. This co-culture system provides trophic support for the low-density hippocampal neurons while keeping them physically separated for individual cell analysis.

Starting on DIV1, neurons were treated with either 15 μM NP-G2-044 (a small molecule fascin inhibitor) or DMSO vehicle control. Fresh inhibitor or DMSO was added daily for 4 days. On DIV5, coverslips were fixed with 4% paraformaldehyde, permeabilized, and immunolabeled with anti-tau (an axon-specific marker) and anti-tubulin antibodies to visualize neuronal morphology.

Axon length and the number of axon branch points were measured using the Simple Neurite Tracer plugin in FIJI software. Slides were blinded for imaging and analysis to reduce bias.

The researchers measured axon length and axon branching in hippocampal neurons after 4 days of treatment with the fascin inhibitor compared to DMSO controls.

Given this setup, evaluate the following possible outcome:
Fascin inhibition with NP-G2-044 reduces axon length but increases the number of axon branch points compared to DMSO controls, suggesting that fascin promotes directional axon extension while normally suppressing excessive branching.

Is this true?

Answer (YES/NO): NO